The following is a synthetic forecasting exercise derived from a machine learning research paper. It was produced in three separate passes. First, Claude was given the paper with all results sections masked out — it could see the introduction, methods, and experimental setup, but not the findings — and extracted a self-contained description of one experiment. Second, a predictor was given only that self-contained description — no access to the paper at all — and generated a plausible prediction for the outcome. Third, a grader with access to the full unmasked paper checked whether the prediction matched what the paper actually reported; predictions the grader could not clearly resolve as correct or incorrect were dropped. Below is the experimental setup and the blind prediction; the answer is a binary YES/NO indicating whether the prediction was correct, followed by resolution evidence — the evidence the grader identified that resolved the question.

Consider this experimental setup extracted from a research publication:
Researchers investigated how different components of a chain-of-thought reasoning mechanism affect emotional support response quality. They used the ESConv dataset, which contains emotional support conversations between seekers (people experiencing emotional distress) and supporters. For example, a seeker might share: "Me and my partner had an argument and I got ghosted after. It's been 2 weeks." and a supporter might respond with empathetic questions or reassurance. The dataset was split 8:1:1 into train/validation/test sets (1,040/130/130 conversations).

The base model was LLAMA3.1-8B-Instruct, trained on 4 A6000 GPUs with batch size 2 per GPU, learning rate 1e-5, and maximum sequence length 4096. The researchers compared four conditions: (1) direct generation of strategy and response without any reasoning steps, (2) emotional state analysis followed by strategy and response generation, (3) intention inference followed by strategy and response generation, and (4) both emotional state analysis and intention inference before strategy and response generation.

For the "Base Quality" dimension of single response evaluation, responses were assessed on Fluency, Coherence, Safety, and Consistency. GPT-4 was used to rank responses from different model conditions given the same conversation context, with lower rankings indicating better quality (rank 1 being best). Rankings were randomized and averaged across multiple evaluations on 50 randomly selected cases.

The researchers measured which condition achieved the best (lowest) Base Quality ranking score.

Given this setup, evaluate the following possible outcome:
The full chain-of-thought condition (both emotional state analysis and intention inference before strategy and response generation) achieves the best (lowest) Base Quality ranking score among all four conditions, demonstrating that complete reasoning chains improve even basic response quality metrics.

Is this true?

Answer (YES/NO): NO